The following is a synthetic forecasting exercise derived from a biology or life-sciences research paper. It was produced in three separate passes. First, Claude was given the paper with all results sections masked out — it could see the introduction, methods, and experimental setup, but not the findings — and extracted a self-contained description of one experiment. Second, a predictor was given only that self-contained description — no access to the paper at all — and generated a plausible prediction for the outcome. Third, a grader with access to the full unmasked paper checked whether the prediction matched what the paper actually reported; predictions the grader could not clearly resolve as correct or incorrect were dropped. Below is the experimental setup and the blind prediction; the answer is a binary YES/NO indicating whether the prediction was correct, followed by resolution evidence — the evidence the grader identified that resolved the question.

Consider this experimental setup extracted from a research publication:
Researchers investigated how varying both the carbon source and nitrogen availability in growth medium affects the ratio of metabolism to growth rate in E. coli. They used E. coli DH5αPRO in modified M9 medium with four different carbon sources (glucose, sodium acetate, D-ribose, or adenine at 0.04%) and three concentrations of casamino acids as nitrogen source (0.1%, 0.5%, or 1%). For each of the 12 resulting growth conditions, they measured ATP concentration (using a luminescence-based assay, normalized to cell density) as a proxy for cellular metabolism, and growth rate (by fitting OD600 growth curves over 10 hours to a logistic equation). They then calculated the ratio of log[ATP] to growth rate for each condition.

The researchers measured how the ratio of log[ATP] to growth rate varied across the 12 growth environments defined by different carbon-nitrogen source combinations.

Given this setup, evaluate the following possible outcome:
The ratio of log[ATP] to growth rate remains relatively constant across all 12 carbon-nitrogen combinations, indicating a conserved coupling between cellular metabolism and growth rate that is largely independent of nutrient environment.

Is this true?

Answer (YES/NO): NO